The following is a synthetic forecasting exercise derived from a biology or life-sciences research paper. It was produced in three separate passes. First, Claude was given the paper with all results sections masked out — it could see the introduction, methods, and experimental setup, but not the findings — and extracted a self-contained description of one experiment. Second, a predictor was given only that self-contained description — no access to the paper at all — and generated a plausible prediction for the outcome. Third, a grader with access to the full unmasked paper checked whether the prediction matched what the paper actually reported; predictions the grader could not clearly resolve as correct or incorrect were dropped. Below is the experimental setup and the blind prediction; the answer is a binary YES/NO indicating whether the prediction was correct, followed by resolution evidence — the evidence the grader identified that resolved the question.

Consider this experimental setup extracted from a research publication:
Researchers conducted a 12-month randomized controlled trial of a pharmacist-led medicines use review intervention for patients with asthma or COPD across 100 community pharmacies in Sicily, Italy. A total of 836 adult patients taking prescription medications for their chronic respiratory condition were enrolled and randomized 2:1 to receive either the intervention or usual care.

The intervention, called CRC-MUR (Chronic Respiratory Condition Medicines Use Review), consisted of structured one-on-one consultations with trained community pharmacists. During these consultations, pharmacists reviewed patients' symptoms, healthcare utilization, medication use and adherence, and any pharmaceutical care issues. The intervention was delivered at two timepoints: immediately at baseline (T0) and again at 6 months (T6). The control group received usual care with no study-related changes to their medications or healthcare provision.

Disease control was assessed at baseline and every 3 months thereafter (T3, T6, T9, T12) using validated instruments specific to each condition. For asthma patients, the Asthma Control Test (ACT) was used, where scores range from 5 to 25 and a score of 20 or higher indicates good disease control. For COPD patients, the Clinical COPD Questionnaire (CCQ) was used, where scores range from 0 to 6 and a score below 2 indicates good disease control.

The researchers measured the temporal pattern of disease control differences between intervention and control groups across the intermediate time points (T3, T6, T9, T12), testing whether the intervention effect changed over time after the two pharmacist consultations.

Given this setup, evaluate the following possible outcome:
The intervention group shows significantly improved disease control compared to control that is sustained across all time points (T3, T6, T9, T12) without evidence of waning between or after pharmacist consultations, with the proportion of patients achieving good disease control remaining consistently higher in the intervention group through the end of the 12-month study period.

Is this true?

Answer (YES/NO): NO